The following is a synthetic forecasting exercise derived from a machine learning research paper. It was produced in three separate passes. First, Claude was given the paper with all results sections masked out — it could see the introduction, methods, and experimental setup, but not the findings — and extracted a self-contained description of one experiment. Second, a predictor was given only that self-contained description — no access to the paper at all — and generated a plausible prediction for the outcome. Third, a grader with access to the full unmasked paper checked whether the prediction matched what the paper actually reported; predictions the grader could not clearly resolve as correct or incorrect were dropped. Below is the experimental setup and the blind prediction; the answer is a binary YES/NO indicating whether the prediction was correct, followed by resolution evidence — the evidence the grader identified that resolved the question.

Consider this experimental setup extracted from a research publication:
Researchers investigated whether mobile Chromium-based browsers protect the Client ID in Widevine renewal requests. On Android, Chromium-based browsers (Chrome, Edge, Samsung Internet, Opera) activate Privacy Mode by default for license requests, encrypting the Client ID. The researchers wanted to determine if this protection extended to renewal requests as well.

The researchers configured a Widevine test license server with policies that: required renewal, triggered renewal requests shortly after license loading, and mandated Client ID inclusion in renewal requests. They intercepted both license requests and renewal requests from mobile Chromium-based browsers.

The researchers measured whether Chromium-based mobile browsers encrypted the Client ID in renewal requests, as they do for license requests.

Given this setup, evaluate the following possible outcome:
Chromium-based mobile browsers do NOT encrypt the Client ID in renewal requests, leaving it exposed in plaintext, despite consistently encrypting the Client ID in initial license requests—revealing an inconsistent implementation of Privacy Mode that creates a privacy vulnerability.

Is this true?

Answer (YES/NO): NO